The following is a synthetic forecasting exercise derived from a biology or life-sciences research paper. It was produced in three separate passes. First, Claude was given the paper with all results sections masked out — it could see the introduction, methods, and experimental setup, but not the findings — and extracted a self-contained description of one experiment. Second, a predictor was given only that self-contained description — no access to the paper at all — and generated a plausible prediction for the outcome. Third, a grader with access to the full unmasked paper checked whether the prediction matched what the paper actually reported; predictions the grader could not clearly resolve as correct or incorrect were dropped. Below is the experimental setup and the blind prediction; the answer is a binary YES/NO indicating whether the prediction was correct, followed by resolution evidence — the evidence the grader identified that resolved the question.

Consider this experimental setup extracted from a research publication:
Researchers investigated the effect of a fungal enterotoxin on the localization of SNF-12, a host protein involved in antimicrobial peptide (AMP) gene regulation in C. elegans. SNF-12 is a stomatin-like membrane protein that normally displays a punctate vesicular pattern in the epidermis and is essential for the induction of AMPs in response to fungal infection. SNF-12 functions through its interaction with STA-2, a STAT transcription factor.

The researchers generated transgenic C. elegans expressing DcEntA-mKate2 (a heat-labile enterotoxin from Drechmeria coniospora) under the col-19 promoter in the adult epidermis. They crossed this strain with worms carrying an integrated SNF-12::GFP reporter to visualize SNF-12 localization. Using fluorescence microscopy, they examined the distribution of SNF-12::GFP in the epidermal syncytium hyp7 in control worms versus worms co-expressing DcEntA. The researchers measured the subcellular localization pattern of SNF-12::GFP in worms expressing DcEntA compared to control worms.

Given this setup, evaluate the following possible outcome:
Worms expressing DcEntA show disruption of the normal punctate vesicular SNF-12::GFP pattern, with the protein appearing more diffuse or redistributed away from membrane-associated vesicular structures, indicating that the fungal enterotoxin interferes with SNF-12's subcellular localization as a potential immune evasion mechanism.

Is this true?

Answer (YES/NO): YES